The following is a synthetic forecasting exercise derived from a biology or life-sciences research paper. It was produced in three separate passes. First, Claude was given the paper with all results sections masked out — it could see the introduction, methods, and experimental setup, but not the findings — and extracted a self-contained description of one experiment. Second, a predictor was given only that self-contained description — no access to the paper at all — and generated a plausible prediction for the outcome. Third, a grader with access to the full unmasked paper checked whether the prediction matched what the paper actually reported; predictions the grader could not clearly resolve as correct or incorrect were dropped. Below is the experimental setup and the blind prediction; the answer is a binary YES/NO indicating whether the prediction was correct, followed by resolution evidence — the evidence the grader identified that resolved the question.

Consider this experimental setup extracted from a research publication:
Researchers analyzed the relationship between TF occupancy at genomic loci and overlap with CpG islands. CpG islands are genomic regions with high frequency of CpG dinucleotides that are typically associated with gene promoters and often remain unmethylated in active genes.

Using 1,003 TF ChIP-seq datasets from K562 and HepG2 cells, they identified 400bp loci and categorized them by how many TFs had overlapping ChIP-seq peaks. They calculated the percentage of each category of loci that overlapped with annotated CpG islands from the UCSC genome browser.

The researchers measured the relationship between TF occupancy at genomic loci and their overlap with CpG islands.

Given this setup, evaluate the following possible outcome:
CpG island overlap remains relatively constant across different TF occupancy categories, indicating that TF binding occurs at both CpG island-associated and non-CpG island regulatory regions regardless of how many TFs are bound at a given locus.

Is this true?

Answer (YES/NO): NO